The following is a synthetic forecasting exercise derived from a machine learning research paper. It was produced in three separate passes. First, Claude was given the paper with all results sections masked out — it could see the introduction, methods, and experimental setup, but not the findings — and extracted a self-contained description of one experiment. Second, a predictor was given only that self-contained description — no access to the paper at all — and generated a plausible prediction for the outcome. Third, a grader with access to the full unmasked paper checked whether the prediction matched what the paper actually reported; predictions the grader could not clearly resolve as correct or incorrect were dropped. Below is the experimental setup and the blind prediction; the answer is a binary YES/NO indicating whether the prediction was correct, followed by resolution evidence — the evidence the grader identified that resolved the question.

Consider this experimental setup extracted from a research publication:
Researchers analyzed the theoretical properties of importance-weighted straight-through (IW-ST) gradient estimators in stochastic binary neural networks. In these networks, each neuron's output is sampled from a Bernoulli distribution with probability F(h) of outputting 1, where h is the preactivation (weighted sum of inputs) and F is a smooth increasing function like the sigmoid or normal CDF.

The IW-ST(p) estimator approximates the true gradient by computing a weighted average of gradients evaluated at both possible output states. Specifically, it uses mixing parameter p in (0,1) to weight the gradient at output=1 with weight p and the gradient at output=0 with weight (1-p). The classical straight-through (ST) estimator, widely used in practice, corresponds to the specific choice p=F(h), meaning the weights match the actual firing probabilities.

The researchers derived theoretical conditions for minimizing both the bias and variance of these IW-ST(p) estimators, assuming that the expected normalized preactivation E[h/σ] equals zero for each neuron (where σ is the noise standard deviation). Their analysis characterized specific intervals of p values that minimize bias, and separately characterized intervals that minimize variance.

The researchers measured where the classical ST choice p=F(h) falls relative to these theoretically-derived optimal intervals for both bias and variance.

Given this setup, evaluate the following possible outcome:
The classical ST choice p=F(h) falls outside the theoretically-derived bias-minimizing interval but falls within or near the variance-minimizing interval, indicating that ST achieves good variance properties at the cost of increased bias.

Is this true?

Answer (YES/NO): NO